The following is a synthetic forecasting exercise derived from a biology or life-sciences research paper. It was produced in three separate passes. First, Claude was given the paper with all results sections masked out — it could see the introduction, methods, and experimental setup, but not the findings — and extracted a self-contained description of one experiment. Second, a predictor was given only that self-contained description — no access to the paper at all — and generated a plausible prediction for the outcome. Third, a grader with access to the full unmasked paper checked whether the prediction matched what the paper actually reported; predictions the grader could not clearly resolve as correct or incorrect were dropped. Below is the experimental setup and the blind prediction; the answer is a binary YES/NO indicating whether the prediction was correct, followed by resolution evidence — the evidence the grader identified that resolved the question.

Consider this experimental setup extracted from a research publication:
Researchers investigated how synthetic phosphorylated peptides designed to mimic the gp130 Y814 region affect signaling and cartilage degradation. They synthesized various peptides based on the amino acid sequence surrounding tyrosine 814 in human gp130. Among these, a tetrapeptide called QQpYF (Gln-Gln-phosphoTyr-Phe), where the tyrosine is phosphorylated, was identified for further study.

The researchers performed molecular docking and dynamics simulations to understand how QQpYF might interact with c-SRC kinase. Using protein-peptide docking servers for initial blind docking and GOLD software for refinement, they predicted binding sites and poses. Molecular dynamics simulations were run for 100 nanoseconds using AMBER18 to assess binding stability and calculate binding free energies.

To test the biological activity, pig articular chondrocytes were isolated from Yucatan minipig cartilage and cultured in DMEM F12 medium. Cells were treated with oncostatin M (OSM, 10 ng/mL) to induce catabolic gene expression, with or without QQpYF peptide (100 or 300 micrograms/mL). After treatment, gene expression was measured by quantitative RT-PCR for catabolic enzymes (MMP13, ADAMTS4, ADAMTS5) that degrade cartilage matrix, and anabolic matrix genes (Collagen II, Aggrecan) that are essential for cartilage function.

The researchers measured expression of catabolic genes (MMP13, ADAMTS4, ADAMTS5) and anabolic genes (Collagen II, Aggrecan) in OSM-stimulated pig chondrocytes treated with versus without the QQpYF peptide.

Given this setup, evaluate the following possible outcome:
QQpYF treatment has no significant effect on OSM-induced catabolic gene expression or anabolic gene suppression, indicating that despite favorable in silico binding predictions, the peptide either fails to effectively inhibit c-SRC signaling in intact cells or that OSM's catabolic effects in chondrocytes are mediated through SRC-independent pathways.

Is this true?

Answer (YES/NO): NO